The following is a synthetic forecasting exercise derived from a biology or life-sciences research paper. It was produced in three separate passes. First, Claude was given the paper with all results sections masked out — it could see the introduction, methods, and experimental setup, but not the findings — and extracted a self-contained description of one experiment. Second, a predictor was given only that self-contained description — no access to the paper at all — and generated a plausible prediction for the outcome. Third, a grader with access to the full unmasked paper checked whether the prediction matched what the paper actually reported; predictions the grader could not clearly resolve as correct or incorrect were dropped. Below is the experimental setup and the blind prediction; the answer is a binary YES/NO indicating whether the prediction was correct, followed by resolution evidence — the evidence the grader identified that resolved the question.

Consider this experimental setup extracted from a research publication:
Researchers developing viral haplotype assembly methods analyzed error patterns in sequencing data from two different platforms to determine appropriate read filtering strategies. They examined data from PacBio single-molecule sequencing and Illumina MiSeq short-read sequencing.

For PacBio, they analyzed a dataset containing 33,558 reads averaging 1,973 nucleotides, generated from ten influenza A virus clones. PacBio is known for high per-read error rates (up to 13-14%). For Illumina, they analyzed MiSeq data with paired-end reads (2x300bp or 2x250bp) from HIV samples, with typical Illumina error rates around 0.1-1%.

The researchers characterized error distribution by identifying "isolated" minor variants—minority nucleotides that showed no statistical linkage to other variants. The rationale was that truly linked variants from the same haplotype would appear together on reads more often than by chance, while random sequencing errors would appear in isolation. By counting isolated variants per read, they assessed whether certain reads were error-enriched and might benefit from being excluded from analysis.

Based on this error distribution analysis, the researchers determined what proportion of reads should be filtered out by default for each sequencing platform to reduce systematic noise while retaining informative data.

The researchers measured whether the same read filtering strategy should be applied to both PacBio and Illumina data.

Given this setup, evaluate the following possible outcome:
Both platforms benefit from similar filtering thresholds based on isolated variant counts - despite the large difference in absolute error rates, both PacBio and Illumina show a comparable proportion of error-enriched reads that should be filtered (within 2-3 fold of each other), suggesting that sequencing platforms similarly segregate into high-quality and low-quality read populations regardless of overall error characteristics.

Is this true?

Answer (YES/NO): NO